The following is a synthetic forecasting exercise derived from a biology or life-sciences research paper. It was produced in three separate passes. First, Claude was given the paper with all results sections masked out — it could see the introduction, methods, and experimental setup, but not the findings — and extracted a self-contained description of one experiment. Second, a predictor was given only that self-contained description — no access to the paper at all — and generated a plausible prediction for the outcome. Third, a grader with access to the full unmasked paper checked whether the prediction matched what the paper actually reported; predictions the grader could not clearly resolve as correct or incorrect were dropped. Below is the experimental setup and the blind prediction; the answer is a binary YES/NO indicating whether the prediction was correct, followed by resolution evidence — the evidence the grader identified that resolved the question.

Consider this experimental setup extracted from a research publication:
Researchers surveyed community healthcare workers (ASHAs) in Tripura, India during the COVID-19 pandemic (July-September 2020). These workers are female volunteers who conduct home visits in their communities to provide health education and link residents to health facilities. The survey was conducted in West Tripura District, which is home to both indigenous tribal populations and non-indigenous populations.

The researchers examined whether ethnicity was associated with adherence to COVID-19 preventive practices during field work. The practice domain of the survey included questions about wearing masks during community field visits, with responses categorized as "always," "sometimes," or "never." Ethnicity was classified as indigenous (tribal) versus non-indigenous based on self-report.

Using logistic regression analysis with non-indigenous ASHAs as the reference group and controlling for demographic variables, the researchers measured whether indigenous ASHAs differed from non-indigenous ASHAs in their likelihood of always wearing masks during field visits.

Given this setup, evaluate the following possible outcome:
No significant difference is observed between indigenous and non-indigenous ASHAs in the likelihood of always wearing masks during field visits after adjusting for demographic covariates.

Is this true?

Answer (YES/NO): NO